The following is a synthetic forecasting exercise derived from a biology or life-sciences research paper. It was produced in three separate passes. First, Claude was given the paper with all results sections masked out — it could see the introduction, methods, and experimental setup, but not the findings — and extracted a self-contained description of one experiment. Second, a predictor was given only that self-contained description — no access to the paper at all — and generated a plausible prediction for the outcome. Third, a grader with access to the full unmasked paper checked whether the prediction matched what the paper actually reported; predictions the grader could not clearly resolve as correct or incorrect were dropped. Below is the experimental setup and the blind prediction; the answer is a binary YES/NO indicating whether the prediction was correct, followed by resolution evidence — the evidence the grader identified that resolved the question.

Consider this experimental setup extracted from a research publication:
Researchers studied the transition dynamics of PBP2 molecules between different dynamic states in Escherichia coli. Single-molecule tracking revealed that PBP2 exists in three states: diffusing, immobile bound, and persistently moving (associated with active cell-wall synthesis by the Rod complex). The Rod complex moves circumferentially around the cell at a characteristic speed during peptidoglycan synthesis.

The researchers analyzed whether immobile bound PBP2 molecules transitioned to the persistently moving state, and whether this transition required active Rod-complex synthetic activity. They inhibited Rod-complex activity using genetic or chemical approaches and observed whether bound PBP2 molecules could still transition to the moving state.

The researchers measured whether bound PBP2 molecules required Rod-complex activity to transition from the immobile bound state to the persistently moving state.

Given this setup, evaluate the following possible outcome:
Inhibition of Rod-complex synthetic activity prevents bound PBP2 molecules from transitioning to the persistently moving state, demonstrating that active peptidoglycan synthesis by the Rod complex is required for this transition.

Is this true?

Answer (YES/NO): YES